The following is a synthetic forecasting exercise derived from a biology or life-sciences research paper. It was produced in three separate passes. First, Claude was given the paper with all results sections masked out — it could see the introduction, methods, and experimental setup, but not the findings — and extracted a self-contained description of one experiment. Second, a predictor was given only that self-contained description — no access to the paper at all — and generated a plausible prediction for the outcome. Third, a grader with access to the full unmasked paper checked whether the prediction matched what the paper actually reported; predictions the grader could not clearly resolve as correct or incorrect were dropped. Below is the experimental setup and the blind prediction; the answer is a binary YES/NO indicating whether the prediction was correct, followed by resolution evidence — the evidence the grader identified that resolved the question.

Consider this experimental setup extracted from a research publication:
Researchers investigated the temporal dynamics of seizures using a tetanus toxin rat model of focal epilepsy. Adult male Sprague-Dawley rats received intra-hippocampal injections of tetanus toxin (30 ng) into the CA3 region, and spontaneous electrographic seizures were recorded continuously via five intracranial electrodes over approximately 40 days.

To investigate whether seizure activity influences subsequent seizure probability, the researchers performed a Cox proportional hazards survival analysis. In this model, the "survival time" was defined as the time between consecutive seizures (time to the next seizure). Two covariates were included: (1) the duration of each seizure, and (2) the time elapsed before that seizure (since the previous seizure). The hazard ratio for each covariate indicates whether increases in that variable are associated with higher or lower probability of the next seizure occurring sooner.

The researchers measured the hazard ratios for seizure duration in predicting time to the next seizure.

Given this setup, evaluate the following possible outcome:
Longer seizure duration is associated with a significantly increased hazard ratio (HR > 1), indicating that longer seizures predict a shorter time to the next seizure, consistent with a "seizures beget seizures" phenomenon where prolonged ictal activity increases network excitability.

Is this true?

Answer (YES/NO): NO